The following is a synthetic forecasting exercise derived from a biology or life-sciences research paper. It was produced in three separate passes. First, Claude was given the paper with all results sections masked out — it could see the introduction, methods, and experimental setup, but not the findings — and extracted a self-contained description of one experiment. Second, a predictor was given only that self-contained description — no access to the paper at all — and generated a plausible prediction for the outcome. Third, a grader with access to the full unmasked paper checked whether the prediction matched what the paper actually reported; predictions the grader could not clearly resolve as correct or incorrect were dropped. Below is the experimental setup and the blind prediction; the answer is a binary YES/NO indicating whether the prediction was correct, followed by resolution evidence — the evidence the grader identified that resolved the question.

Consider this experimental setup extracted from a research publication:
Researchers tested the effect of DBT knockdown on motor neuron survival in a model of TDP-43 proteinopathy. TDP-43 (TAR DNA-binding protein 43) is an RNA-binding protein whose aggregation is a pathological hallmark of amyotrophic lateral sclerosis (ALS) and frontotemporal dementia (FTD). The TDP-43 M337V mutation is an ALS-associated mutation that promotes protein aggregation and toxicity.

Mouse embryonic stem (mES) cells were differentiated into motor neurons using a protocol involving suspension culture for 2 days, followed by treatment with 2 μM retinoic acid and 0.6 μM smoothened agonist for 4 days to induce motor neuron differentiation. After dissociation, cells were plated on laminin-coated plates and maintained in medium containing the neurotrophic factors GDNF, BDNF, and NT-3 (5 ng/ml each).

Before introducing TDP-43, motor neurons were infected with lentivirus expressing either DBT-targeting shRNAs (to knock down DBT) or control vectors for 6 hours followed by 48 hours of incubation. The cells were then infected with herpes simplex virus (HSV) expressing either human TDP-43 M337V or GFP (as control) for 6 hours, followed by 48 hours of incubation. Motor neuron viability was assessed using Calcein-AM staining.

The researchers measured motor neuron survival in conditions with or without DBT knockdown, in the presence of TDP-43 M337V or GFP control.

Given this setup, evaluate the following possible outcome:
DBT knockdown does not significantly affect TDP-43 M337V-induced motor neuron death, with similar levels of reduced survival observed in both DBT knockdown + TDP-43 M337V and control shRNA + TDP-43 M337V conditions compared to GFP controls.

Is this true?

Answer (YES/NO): NO